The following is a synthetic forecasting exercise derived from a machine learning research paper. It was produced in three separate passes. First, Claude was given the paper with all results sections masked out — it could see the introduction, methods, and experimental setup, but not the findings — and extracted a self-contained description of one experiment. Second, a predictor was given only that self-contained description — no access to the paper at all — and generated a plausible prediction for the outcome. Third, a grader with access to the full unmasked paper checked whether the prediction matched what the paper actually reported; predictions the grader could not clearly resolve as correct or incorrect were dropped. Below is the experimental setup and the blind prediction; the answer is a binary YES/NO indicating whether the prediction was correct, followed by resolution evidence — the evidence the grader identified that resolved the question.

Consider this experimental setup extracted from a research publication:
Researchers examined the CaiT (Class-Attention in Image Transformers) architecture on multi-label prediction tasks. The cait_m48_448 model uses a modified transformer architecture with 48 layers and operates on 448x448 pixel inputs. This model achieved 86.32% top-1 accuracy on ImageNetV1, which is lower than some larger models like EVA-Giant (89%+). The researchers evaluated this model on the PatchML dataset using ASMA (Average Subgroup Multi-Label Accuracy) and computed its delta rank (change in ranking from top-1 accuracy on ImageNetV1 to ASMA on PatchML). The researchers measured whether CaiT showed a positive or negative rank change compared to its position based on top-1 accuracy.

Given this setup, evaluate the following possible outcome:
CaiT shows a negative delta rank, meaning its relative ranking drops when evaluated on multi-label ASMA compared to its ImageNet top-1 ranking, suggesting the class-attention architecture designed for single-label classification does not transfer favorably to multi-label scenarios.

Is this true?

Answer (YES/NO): NO